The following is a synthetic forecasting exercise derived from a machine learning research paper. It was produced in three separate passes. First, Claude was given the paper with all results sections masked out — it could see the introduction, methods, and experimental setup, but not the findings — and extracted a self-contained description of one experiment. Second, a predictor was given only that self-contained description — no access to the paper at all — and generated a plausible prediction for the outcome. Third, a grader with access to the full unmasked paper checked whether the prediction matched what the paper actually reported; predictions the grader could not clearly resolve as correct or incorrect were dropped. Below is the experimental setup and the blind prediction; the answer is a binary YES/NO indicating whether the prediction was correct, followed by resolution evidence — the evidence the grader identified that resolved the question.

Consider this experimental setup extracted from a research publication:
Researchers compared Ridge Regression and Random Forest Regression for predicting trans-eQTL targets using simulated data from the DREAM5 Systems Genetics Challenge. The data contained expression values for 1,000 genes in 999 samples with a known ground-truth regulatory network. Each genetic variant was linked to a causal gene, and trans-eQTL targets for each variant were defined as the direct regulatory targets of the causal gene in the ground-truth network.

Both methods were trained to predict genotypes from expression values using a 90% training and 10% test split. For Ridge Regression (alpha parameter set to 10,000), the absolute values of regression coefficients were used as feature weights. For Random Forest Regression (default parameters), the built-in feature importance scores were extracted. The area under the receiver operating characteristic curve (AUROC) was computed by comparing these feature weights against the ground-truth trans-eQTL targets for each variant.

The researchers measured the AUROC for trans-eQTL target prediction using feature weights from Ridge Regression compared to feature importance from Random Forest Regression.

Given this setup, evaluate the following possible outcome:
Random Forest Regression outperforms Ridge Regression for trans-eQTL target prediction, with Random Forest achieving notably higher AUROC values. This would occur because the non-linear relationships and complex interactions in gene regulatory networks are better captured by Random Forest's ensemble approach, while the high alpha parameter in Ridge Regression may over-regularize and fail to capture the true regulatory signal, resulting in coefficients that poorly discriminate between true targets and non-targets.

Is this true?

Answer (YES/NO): NO